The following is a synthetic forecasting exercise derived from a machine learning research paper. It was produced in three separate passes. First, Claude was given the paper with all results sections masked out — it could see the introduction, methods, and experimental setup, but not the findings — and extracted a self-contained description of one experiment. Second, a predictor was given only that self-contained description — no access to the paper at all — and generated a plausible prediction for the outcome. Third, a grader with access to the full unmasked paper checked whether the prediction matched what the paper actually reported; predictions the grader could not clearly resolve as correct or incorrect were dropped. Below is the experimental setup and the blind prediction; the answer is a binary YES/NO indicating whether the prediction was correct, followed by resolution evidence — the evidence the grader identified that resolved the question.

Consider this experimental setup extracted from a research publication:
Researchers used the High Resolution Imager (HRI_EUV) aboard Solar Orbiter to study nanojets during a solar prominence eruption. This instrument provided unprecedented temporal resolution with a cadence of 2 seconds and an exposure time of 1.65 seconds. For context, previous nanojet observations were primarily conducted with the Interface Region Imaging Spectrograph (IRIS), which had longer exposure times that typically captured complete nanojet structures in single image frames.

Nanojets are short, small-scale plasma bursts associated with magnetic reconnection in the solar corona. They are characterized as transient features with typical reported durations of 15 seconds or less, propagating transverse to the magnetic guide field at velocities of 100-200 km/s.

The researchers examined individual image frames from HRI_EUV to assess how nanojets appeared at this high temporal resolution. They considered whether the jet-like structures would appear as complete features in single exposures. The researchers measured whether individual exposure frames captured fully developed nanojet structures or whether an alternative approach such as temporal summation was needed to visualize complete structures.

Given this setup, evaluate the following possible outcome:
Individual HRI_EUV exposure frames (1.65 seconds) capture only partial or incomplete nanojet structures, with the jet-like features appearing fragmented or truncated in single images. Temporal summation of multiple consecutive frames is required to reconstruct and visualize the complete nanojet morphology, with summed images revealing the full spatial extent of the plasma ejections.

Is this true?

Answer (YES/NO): YES